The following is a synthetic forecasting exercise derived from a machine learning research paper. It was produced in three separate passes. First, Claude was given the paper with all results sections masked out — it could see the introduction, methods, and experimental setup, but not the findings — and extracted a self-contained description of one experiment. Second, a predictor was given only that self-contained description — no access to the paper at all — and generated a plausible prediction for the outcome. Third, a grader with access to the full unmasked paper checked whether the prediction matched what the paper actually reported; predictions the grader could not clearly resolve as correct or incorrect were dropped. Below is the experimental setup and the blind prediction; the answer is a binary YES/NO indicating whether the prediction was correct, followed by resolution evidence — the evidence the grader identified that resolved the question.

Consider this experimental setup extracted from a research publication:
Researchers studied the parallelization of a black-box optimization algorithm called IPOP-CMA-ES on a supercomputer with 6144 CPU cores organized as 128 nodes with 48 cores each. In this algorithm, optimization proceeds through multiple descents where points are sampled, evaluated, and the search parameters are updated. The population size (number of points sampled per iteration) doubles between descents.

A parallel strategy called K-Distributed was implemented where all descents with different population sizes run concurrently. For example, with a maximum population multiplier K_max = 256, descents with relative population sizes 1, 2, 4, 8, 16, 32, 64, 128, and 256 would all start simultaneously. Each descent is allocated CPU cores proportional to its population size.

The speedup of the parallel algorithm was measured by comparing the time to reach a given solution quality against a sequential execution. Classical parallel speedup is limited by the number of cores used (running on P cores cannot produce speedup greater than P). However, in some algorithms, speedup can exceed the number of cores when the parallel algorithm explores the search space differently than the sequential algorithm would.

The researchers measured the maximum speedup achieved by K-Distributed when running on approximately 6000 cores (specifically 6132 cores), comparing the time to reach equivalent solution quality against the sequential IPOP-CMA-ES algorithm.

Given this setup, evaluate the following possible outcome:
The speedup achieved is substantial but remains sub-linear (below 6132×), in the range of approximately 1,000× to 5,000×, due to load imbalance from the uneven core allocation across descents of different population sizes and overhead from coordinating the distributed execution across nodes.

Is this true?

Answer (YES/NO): NO